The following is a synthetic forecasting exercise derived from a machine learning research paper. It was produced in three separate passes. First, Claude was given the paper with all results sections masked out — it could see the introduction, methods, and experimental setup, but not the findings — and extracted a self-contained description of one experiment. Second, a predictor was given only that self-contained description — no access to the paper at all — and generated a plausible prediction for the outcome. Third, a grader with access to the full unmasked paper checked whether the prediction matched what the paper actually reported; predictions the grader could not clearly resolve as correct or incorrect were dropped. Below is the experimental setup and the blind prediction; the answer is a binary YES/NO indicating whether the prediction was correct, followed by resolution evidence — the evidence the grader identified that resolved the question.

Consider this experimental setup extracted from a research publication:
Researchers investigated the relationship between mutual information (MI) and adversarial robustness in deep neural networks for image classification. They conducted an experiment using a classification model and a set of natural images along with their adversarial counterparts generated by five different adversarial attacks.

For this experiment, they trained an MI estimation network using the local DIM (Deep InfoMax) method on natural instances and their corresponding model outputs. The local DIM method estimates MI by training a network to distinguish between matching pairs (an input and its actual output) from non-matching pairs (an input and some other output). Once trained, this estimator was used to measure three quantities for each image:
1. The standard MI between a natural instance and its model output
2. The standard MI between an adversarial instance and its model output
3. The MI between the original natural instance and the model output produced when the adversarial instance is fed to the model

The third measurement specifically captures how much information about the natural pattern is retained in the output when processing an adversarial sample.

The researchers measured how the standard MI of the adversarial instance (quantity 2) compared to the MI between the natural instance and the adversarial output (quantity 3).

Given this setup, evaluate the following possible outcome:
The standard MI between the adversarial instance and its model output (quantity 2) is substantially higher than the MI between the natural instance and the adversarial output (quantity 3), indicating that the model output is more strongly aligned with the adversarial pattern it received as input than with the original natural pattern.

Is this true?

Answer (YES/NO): NO